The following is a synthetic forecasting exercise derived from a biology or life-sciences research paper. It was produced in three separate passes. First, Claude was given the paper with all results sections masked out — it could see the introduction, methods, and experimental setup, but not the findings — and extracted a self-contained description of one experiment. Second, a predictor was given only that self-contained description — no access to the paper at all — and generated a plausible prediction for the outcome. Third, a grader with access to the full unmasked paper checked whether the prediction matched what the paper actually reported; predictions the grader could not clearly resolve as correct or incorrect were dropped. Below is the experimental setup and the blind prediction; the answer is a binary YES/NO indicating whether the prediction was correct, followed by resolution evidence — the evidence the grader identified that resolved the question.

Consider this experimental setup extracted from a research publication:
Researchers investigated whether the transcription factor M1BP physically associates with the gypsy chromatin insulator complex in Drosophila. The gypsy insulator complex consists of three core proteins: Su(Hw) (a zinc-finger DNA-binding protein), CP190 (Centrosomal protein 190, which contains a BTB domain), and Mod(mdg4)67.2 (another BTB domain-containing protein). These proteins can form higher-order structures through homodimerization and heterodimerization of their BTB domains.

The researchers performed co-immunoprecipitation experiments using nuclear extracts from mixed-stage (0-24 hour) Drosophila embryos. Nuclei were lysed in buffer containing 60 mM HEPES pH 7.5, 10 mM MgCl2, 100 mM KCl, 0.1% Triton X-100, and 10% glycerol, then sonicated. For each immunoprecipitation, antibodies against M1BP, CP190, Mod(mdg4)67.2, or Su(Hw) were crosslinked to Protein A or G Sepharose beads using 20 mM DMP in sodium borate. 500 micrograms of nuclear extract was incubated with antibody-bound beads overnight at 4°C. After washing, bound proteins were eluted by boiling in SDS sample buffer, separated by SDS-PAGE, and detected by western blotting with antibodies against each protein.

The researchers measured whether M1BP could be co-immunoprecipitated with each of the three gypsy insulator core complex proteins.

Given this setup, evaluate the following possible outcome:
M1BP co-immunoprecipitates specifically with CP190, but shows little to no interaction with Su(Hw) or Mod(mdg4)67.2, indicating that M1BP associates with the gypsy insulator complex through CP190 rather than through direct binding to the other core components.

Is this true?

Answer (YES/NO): NO